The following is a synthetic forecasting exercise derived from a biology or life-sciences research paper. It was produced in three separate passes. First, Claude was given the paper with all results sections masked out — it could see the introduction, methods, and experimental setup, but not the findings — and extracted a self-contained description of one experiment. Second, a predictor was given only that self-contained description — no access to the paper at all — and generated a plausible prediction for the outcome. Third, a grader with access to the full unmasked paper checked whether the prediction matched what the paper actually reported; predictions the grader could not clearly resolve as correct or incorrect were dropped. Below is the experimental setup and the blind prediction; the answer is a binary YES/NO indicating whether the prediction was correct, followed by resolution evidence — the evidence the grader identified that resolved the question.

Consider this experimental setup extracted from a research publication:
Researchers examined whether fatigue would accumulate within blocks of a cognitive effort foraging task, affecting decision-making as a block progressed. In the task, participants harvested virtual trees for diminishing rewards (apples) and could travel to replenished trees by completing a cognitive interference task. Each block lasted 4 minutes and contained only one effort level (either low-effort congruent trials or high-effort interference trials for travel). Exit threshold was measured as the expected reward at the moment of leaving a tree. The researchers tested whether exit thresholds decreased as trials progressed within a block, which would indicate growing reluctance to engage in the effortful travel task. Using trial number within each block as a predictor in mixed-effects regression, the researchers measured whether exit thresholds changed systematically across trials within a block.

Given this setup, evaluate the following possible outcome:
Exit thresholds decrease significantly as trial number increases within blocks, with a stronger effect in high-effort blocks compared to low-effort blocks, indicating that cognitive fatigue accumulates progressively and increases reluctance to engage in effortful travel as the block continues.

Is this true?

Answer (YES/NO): NO